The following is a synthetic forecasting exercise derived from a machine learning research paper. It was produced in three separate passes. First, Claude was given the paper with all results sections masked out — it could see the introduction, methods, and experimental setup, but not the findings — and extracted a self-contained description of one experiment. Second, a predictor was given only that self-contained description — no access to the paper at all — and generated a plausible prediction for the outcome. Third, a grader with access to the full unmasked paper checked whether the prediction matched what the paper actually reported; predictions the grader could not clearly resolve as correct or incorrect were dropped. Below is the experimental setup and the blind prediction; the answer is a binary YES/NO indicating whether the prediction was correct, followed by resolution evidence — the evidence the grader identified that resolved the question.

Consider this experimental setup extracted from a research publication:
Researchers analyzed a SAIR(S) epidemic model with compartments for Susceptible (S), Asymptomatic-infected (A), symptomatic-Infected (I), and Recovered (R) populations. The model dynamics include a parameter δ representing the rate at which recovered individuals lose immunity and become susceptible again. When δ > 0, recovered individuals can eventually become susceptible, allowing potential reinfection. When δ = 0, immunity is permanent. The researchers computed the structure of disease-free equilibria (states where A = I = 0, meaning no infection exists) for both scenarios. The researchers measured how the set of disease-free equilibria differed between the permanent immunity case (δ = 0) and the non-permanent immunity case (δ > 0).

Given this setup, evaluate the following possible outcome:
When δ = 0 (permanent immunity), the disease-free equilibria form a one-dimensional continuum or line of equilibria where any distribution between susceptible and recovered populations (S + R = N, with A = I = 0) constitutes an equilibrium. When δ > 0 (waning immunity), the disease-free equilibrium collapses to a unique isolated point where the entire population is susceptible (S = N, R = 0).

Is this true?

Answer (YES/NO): YES